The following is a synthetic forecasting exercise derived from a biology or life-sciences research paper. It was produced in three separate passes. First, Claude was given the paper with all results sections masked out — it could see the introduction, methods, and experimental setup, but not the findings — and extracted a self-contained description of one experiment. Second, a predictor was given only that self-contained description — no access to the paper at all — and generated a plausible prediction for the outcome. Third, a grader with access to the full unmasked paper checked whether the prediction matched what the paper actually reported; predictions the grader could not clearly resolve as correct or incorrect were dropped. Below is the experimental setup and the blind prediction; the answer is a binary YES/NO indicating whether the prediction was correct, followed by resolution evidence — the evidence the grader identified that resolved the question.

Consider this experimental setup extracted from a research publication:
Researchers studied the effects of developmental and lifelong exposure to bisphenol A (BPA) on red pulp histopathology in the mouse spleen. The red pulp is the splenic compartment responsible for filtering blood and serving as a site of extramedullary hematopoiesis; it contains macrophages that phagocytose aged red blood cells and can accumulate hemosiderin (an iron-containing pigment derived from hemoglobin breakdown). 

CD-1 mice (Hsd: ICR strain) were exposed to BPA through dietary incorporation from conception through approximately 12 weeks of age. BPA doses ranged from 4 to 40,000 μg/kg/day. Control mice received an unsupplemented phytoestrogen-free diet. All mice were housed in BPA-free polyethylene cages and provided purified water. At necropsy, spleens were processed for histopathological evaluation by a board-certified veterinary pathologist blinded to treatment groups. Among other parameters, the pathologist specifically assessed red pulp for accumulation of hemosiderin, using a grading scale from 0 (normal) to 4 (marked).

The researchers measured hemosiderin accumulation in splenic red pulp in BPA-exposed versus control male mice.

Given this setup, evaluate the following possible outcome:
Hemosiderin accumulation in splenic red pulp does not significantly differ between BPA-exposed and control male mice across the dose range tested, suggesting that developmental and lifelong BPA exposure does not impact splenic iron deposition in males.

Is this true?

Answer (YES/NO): NO